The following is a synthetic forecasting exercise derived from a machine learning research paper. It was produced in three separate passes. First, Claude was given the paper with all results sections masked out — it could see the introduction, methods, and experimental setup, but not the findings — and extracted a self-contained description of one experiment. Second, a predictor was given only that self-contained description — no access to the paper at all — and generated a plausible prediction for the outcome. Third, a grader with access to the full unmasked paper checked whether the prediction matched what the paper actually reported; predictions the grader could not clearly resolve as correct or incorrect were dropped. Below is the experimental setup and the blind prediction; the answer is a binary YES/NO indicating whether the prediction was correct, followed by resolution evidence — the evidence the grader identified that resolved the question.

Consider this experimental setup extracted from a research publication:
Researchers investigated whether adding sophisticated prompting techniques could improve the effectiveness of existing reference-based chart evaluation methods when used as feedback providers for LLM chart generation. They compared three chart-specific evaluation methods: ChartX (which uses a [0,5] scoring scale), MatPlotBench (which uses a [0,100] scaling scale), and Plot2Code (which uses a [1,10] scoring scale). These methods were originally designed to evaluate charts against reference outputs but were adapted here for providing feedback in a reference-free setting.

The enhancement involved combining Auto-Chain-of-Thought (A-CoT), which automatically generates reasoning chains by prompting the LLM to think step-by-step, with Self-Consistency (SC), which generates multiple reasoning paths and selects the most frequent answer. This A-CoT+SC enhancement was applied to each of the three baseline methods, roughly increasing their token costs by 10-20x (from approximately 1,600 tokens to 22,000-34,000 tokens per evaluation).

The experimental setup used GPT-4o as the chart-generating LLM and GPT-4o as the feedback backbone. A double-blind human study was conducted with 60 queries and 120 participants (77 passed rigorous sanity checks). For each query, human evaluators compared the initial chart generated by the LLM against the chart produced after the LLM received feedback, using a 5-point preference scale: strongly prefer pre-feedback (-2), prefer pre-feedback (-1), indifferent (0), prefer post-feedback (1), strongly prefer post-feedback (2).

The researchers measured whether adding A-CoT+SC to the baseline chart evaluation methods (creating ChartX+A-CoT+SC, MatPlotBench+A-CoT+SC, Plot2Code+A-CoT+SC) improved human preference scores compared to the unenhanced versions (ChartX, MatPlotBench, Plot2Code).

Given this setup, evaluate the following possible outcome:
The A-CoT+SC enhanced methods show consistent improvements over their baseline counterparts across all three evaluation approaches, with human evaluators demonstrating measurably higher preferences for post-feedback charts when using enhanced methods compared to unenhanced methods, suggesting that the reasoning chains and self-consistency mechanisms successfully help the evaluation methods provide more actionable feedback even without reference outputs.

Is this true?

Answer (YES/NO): NO